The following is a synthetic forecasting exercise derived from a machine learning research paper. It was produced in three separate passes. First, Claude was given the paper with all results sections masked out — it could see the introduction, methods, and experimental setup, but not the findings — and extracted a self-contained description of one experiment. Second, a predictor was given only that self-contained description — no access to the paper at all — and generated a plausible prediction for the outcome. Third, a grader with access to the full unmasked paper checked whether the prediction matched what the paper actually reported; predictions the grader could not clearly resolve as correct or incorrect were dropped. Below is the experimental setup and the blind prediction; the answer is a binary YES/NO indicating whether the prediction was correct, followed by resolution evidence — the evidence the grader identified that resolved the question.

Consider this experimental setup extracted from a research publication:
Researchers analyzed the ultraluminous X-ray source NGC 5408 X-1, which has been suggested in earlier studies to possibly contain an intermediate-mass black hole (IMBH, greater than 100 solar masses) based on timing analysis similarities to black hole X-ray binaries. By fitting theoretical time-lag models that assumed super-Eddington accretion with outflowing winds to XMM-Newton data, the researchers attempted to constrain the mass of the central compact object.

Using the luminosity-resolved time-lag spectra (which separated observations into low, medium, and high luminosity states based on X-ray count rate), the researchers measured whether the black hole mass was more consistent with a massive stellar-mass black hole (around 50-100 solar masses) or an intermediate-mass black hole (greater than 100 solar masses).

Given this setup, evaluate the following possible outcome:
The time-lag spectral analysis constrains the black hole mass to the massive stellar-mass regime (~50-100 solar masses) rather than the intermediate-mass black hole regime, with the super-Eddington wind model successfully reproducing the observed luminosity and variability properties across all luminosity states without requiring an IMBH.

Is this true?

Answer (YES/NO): NO